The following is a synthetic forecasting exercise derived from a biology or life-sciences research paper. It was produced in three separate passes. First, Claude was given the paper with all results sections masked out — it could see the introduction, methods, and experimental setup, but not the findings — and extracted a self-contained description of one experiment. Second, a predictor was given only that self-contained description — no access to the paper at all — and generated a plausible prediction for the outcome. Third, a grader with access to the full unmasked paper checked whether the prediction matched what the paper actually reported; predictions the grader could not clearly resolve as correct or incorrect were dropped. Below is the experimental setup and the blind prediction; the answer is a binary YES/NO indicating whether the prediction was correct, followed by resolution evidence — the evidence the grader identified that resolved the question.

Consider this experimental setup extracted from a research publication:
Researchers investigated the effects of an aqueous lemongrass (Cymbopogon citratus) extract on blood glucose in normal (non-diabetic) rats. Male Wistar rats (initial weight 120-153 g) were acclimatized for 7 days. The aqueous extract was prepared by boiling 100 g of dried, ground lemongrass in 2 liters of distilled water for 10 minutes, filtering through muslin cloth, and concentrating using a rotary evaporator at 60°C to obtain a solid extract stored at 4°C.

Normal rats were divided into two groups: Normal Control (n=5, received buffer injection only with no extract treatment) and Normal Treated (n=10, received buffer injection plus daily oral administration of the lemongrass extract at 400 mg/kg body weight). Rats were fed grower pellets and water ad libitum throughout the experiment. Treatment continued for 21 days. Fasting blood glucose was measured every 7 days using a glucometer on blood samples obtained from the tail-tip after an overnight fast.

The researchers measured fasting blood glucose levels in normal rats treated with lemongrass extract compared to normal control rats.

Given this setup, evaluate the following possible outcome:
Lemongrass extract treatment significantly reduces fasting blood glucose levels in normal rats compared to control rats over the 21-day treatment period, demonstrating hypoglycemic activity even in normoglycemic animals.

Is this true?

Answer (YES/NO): YES